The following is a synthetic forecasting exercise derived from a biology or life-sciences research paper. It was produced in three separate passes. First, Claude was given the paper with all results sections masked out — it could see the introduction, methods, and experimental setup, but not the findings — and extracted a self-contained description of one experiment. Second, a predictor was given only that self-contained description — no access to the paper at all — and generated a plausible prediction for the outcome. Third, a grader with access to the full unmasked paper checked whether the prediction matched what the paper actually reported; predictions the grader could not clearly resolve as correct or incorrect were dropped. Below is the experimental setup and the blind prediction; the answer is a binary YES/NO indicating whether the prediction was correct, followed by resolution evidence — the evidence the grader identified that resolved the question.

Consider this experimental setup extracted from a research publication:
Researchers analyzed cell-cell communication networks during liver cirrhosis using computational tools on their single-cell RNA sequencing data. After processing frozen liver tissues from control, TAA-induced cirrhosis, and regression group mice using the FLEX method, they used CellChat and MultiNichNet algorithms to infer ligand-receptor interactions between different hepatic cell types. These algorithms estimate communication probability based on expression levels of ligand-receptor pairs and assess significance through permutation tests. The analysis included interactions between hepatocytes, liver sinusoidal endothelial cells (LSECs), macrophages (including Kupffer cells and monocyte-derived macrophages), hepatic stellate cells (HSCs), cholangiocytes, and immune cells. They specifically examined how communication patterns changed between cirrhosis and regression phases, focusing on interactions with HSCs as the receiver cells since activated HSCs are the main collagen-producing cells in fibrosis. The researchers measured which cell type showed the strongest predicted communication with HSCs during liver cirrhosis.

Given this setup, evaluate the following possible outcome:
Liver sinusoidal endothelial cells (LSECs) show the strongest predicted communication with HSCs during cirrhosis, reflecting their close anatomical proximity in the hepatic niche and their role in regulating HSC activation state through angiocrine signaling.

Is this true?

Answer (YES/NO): NO